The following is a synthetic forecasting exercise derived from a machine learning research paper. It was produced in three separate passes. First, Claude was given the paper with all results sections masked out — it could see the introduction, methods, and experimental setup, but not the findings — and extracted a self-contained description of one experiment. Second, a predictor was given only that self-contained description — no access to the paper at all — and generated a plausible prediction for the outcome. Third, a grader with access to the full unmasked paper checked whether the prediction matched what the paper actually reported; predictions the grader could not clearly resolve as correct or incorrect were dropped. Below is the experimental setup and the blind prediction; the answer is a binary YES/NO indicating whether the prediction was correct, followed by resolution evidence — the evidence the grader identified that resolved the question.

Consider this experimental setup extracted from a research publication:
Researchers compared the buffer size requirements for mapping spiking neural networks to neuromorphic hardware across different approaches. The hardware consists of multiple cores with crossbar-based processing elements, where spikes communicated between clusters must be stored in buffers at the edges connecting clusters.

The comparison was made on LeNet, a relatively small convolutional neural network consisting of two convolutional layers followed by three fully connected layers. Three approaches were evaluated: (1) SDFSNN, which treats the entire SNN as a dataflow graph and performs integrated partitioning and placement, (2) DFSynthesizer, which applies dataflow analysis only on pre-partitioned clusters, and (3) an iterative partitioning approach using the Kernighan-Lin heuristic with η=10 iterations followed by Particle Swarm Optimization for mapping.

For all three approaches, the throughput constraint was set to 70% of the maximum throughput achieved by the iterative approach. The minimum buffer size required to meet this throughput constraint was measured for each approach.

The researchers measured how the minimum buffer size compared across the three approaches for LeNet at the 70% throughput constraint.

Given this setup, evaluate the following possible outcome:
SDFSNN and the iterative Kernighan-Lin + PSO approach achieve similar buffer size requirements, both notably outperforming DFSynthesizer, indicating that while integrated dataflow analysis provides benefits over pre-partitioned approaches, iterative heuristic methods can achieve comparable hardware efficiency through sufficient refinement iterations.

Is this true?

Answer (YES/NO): NO